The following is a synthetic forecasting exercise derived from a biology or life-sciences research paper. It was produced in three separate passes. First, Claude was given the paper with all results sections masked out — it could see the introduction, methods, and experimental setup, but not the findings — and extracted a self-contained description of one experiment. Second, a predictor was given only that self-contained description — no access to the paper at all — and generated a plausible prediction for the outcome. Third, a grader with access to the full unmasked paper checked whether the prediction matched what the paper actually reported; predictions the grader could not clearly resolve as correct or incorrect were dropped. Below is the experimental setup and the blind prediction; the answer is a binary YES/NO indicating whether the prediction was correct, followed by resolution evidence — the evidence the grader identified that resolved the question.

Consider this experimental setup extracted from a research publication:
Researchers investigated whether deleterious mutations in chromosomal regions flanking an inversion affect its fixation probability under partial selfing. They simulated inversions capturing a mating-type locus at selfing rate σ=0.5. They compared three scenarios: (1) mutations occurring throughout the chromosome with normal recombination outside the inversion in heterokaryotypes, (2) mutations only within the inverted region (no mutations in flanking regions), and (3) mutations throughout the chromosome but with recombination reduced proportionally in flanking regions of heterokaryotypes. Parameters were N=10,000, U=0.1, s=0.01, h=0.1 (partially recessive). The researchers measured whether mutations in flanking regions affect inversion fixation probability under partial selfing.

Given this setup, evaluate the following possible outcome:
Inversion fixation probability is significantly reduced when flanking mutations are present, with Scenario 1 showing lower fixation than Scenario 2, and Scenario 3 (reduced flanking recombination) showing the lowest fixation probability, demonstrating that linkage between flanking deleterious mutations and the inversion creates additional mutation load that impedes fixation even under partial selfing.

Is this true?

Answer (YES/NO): NO